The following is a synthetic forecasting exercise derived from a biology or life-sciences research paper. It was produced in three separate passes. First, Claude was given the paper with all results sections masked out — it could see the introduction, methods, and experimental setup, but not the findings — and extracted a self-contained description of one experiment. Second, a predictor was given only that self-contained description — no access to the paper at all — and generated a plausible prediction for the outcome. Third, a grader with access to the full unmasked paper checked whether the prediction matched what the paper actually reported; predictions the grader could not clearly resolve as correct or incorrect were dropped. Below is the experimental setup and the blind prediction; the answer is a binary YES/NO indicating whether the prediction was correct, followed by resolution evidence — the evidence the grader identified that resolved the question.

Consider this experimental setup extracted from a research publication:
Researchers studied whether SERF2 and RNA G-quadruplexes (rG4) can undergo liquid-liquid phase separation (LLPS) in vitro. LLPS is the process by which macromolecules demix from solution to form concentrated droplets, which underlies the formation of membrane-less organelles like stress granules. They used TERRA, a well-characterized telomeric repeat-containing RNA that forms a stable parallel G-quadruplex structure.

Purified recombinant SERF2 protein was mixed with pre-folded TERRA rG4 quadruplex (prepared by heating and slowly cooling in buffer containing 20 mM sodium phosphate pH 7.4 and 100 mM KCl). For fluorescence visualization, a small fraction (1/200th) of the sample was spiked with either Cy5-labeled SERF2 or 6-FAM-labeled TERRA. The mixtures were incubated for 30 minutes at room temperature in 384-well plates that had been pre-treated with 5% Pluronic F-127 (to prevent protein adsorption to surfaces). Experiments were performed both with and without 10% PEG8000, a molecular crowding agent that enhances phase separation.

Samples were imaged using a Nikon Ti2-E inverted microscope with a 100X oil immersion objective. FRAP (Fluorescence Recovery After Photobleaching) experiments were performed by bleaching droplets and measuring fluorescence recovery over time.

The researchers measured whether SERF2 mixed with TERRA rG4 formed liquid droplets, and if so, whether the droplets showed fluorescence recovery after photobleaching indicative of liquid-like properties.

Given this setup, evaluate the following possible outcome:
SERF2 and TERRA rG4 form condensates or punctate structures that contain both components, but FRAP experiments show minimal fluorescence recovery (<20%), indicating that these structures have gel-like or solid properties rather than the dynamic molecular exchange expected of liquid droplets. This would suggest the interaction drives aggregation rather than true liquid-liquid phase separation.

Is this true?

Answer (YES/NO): NO